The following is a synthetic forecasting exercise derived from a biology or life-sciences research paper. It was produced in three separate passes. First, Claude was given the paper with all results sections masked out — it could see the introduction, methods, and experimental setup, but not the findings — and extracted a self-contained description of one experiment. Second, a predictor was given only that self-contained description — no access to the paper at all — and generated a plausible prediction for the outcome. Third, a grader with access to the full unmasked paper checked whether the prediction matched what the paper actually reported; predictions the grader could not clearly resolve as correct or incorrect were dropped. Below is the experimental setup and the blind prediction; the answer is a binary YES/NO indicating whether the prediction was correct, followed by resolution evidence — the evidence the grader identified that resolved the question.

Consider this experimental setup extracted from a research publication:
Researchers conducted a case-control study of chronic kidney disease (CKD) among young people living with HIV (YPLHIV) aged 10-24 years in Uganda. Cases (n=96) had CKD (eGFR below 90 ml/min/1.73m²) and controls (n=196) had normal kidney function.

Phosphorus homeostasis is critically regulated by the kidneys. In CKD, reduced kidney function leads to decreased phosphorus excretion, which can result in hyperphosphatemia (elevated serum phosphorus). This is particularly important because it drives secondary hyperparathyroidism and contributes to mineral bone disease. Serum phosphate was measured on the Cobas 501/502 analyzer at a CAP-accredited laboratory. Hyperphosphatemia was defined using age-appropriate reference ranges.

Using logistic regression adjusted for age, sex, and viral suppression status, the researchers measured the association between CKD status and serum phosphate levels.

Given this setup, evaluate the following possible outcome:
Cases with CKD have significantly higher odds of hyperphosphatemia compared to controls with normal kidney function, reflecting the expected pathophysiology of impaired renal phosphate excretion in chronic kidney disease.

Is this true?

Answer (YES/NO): YES